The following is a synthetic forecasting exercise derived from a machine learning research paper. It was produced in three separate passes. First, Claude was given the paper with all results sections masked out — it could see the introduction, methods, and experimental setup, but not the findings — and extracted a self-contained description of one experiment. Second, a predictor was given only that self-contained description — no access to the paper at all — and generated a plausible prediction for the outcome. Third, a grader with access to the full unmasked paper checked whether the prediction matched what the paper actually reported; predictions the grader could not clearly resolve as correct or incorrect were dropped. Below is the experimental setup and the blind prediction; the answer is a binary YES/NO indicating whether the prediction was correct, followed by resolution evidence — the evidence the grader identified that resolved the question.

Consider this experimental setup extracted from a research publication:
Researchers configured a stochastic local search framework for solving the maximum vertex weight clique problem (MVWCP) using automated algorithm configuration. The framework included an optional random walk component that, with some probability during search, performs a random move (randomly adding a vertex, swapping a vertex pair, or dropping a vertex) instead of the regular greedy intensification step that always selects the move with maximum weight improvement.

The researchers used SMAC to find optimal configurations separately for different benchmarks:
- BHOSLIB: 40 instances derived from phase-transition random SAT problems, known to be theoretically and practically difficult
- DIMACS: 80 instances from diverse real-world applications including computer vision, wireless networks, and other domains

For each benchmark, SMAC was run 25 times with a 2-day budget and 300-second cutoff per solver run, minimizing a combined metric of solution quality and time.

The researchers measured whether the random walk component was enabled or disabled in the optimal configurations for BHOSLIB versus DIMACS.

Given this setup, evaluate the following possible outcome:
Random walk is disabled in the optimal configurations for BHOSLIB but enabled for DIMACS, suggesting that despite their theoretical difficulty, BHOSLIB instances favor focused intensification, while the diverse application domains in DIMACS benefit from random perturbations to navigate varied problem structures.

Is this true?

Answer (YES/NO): NO